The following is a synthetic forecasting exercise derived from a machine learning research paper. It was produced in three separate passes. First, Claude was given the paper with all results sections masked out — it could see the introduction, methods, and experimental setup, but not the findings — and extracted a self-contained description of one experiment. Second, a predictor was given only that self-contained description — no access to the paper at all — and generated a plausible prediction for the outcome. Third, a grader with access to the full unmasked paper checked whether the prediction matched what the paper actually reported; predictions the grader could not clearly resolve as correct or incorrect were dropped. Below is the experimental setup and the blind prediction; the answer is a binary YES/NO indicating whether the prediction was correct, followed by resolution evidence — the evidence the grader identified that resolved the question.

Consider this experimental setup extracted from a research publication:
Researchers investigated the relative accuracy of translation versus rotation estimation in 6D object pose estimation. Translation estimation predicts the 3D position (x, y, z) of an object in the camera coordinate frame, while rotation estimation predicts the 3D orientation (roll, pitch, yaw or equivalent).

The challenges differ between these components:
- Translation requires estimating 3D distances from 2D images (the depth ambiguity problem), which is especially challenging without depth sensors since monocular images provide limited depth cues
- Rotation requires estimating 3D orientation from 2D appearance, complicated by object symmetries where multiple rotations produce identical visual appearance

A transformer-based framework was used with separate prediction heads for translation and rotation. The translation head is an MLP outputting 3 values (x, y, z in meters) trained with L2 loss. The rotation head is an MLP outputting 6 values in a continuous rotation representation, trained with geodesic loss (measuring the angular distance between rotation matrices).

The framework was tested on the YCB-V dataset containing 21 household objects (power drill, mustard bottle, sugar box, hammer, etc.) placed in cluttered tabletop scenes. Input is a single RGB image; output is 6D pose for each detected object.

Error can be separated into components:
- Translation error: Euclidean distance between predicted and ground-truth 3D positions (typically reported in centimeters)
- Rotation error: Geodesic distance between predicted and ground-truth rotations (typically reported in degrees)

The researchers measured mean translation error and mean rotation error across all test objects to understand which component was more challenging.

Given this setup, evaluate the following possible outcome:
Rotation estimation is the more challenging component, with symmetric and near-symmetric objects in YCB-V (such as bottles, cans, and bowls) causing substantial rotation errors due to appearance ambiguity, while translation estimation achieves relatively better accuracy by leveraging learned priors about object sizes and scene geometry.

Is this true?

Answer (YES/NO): YES